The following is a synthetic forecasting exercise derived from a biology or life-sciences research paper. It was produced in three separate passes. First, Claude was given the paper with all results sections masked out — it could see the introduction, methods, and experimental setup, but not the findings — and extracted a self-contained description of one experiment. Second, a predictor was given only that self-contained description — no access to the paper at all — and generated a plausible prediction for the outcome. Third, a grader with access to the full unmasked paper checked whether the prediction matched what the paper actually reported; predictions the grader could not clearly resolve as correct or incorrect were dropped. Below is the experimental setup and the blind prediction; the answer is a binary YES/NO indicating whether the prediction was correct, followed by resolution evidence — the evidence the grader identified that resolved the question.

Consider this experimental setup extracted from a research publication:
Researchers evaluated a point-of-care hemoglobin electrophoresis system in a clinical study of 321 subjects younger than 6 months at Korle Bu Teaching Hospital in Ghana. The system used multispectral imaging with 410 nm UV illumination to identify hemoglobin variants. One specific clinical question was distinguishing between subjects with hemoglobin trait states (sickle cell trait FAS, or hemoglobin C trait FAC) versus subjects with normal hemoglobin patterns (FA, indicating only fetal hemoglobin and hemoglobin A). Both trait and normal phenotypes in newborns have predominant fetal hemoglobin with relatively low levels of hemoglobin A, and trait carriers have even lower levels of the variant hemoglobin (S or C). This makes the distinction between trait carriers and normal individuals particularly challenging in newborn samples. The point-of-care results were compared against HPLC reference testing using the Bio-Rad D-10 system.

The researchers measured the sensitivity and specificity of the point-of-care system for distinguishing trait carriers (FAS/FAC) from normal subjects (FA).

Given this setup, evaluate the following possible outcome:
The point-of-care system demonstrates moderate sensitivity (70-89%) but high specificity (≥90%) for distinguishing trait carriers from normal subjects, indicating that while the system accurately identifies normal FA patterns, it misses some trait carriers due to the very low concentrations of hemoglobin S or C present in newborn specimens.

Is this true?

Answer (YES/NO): NO